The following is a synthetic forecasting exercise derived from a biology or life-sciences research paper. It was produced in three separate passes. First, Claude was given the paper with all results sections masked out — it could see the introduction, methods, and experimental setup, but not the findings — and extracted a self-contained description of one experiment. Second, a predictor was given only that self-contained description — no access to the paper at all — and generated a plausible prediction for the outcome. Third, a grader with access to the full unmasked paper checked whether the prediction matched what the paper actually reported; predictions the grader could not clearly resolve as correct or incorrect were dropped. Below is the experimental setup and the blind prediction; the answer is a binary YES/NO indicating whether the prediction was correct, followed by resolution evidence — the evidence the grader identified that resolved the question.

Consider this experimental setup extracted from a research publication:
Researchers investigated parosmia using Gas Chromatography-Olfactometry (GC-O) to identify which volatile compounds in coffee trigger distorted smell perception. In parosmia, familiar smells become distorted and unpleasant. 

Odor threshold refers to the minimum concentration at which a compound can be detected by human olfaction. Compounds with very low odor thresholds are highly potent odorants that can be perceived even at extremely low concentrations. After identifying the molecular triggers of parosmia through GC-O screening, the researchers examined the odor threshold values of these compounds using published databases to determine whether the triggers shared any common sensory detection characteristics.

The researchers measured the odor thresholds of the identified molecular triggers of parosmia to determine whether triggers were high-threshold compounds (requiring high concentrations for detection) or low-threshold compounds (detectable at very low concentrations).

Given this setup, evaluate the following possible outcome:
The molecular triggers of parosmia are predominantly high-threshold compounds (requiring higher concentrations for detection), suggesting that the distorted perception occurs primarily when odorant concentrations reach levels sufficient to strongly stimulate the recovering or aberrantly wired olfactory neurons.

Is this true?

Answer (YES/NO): NO